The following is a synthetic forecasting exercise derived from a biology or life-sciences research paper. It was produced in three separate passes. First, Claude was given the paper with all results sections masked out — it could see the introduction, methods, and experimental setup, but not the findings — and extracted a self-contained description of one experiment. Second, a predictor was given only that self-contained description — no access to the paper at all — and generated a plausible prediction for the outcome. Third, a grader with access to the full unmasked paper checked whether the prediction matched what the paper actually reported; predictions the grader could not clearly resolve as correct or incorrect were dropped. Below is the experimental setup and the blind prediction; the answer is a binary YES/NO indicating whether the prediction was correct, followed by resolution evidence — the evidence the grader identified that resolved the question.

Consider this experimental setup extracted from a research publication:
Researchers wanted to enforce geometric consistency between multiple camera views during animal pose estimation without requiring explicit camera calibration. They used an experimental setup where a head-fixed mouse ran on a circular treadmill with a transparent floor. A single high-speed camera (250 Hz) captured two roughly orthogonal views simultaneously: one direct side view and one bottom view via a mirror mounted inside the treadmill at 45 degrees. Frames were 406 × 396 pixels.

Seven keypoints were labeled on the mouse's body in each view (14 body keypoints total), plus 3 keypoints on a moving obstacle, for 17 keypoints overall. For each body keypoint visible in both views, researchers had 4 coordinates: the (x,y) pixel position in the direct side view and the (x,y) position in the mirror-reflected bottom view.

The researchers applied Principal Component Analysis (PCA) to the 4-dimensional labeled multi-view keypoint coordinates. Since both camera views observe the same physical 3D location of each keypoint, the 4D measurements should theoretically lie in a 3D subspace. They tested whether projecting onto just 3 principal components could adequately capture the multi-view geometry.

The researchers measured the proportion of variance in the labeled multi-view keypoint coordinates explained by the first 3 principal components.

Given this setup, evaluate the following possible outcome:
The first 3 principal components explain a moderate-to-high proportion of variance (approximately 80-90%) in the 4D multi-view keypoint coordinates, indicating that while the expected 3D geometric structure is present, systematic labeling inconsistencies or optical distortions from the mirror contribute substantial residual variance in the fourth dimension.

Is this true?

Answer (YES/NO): NO